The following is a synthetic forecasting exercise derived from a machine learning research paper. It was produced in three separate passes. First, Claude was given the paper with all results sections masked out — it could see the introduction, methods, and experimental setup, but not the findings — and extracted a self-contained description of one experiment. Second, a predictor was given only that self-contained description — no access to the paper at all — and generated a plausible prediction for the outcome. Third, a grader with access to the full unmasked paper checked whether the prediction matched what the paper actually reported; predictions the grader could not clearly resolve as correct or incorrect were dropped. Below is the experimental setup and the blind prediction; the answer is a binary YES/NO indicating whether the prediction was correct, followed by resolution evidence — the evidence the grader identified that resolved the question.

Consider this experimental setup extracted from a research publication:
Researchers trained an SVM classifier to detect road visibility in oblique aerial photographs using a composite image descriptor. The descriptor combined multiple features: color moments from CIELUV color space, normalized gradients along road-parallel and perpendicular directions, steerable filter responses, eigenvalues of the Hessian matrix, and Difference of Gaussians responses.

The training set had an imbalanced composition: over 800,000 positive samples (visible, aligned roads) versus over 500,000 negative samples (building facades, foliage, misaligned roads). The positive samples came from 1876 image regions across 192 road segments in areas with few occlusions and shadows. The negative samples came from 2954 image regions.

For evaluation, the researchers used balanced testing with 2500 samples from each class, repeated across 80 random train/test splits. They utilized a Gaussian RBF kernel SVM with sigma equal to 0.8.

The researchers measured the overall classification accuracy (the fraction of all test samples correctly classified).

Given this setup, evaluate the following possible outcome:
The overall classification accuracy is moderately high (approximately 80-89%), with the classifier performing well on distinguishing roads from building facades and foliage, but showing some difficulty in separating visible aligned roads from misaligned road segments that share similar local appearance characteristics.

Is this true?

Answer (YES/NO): YES